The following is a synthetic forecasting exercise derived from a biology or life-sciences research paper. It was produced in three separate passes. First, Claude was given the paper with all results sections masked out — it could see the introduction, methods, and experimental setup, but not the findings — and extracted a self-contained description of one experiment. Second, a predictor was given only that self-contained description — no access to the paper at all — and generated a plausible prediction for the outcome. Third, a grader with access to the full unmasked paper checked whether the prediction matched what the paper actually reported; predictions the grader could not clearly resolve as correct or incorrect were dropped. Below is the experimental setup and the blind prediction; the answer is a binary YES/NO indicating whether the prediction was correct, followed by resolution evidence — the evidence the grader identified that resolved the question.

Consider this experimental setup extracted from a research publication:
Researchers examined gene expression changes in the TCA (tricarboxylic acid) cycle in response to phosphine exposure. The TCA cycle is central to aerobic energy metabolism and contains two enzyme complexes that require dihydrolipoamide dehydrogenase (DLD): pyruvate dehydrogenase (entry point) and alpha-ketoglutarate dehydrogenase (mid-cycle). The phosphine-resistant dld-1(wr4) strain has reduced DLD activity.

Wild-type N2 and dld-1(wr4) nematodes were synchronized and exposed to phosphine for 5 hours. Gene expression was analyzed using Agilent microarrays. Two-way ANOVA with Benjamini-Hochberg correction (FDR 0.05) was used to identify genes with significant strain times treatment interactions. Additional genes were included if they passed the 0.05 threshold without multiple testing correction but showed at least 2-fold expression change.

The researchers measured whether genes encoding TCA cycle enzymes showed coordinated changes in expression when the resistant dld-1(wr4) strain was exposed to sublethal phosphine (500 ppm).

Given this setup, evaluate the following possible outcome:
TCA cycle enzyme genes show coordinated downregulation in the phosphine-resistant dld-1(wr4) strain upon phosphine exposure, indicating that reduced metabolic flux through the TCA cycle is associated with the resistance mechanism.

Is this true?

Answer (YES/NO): YES